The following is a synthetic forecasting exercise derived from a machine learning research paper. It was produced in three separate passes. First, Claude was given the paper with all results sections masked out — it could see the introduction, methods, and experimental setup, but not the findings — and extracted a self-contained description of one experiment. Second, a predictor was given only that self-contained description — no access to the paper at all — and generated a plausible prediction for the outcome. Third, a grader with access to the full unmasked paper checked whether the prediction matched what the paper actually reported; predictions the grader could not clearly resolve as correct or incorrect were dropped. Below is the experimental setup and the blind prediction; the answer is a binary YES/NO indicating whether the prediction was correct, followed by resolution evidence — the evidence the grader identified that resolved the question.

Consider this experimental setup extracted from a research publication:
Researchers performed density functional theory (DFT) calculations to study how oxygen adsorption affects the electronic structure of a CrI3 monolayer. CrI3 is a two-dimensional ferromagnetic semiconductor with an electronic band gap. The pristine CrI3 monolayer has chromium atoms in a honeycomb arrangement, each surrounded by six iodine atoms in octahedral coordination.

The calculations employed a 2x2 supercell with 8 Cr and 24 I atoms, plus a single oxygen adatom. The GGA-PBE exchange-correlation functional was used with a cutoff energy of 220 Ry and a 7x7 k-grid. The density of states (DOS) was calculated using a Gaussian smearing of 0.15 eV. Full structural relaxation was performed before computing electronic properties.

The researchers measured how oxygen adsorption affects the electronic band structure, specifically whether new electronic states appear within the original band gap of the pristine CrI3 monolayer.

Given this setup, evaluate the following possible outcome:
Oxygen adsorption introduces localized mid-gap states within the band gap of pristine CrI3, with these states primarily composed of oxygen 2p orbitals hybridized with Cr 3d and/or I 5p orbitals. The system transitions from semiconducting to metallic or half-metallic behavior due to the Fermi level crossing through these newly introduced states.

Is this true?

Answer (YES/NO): NO